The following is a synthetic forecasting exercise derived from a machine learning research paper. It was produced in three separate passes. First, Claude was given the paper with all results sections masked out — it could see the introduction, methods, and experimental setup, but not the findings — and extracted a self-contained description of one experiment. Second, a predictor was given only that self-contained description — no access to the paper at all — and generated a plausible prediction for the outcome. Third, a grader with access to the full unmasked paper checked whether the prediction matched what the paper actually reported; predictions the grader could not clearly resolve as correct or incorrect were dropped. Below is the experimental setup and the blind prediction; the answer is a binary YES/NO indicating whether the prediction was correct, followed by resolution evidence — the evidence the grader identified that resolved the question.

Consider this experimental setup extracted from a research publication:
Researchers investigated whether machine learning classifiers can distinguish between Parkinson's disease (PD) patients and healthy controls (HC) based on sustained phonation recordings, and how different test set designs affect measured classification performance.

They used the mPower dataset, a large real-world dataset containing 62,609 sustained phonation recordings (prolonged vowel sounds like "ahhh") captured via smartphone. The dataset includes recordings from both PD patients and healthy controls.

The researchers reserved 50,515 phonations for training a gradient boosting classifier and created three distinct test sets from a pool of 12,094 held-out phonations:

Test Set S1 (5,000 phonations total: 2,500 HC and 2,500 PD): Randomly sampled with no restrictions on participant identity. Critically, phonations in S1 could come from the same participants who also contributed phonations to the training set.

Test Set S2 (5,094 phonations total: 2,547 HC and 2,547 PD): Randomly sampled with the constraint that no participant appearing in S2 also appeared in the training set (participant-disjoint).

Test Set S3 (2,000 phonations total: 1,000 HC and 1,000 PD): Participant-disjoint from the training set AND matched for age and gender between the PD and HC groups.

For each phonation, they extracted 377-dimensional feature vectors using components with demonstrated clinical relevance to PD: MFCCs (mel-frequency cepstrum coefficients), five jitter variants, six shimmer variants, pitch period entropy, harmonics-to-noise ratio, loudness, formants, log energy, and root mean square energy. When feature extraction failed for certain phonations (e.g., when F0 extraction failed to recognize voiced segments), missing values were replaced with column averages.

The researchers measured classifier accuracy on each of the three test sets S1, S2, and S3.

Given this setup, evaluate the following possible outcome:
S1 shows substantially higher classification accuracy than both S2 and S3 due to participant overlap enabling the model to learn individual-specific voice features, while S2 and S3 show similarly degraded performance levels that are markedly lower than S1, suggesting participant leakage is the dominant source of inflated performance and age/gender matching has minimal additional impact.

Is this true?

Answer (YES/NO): NO